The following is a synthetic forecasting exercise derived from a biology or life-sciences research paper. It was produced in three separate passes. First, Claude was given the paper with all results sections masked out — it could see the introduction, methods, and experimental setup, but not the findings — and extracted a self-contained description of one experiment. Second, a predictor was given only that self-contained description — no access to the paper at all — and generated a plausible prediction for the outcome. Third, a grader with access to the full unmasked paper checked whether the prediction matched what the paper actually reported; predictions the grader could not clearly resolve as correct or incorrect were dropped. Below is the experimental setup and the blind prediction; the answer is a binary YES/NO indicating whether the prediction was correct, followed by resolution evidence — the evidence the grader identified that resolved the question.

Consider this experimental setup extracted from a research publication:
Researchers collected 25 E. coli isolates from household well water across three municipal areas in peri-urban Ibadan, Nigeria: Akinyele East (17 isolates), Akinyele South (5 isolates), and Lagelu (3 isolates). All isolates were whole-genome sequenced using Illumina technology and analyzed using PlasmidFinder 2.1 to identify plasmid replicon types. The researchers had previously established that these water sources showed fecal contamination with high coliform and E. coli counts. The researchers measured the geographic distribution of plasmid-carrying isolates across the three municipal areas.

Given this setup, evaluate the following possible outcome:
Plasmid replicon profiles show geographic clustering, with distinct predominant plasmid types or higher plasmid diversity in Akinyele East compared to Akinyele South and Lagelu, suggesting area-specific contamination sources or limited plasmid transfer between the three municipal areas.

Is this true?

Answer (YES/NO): YES